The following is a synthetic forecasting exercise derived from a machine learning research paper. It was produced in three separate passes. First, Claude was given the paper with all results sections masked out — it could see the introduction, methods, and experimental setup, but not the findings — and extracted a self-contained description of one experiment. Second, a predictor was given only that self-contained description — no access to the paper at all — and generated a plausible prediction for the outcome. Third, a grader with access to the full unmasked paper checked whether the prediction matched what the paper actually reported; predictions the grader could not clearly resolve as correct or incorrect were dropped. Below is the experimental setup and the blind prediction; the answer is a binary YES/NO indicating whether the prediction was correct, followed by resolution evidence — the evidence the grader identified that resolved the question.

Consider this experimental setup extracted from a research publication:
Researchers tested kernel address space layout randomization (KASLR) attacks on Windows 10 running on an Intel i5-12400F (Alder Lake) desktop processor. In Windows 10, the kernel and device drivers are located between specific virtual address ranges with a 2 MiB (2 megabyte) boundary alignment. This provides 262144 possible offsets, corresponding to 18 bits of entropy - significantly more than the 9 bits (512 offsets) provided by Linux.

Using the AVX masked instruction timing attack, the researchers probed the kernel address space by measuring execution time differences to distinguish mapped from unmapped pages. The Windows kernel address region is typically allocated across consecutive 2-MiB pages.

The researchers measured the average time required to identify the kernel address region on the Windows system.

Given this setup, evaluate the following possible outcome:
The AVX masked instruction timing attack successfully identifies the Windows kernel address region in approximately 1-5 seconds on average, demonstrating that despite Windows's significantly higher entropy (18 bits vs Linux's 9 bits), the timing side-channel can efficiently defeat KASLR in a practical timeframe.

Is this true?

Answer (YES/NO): NO